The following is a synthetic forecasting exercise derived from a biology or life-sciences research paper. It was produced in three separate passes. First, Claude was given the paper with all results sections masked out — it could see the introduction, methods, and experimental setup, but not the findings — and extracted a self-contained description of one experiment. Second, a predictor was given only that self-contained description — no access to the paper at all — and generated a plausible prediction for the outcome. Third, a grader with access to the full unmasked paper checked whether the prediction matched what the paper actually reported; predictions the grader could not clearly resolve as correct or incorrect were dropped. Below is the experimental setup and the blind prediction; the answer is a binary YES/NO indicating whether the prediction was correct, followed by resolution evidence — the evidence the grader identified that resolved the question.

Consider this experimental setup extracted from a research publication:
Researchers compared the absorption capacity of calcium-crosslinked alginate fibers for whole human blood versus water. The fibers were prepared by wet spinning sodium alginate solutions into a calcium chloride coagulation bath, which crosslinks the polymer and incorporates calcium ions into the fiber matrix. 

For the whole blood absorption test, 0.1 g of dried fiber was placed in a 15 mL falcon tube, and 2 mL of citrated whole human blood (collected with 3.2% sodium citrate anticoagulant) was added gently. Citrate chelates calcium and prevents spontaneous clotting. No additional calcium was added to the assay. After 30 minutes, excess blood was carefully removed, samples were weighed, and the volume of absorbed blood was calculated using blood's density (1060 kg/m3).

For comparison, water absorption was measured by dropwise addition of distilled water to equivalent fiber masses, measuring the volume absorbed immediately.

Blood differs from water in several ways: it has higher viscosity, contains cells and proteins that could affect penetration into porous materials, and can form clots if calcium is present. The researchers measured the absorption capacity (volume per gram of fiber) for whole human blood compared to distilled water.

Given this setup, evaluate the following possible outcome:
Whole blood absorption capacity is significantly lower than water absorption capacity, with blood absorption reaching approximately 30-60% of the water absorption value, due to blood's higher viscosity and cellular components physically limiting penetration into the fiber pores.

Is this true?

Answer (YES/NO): NO